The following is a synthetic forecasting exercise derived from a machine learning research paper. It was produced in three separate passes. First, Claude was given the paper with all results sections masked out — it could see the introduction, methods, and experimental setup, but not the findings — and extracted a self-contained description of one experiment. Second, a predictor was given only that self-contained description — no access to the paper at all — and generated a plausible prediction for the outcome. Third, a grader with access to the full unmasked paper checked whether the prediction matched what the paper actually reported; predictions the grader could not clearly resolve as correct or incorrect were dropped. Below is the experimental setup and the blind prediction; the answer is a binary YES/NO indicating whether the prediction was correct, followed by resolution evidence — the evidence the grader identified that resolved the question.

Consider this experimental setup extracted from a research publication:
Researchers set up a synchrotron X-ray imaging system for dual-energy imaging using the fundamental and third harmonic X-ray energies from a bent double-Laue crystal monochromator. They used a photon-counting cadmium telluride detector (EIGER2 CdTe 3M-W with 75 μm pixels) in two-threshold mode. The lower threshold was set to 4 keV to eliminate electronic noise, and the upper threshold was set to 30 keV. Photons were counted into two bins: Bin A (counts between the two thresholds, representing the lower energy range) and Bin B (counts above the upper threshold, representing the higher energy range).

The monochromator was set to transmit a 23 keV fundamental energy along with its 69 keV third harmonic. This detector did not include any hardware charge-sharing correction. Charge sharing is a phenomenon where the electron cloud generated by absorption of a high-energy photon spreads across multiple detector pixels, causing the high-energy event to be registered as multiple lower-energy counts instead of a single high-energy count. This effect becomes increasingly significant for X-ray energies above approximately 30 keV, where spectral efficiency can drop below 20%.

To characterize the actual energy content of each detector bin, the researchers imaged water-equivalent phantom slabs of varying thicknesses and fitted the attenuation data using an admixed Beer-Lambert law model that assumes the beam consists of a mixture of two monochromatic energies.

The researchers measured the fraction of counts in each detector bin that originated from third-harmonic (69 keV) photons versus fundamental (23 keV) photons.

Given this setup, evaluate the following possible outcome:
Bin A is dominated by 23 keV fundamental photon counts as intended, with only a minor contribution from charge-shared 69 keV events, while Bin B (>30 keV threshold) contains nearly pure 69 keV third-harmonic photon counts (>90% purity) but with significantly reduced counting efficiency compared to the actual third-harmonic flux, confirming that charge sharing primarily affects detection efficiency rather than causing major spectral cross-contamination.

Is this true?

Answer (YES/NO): NO